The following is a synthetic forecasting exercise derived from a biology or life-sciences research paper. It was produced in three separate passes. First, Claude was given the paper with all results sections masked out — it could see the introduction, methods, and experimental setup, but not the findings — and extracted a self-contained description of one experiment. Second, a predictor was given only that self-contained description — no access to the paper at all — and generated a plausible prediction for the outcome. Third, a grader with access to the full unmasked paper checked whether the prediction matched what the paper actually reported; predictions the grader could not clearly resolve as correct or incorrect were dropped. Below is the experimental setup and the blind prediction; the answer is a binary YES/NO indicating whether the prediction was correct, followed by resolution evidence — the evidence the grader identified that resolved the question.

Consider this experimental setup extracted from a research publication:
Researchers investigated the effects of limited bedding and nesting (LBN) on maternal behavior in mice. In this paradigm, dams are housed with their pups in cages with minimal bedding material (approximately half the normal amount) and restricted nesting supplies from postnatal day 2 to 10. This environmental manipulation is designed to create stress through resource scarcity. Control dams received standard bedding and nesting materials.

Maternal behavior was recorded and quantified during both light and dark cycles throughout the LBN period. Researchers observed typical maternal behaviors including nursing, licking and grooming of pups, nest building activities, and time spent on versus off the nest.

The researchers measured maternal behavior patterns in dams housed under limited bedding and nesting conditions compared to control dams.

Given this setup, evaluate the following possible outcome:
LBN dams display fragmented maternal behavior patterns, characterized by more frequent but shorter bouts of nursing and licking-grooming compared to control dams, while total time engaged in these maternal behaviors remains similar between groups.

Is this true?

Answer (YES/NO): NO